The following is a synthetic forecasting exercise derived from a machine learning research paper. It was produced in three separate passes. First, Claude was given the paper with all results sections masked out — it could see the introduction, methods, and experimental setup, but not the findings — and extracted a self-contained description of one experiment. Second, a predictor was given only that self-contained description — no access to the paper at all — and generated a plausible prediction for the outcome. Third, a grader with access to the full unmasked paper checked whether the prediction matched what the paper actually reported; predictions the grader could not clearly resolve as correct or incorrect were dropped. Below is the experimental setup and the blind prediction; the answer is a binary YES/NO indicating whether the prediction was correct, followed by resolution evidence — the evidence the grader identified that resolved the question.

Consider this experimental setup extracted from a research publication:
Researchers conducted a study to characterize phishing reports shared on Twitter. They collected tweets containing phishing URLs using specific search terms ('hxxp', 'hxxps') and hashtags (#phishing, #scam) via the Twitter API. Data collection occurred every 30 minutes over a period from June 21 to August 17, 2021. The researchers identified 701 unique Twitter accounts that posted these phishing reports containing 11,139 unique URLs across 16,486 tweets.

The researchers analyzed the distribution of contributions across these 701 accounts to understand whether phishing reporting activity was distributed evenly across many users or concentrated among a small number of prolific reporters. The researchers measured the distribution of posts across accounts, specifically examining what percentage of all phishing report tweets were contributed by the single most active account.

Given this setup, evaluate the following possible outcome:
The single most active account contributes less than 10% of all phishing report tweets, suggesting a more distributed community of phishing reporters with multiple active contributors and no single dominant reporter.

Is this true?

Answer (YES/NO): NO